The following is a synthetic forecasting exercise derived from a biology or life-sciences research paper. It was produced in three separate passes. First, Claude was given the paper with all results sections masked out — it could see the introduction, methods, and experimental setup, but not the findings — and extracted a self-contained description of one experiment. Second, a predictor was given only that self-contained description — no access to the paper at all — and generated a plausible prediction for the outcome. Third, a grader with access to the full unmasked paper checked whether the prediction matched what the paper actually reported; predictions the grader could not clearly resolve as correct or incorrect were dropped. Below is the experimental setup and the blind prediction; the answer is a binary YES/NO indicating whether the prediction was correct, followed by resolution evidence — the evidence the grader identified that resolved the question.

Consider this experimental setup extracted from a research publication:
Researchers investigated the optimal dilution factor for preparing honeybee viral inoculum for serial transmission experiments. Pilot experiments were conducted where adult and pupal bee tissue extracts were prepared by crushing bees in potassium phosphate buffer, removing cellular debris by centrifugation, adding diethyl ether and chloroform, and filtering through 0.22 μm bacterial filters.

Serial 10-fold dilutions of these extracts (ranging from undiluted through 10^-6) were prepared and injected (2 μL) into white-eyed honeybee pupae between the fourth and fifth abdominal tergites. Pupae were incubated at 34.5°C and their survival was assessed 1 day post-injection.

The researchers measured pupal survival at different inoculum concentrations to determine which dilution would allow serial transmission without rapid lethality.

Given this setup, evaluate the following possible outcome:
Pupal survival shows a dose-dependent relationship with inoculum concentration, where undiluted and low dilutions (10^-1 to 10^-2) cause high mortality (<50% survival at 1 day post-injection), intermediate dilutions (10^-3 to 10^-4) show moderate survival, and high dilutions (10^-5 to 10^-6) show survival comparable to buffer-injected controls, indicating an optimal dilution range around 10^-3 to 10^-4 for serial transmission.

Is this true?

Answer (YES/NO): NO